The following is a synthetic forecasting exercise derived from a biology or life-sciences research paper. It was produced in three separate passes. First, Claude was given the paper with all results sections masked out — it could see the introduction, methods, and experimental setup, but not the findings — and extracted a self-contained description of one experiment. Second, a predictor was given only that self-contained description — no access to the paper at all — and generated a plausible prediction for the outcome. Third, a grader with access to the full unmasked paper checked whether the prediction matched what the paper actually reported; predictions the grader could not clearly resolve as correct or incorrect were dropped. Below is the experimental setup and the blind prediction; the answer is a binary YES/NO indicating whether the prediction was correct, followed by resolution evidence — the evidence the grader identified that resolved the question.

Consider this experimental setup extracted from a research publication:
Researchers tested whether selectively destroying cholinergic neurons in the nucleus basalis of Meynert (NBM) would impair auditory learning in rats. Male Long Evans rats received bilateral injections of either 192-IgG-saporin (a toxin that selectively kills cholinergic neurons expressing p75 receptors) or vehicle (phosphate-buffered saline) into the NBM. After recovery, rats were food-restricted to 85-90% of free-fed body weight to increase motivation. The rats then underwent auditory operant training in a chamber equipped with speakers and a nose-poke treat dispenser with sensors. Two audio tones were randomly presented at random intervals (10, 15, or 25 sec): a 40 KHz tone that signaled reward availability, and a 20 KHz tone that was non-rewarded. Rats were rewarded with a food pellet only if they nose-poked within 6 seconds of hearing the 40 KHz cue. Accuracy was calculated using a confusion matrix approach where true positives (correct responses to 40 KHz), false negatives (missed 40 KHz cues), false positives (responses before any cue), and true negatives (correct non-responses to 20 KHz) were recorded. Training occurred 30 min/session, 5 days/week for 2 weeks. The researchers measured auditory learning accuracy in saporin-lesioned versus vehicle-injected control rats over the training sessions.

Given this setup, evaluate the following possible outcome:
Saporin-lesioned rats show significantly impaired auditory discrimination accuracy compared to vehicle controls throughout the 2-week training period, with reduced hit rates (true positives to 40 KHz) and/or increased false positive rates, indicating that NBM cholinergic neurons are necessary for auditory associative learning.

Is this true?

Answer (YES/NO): YES